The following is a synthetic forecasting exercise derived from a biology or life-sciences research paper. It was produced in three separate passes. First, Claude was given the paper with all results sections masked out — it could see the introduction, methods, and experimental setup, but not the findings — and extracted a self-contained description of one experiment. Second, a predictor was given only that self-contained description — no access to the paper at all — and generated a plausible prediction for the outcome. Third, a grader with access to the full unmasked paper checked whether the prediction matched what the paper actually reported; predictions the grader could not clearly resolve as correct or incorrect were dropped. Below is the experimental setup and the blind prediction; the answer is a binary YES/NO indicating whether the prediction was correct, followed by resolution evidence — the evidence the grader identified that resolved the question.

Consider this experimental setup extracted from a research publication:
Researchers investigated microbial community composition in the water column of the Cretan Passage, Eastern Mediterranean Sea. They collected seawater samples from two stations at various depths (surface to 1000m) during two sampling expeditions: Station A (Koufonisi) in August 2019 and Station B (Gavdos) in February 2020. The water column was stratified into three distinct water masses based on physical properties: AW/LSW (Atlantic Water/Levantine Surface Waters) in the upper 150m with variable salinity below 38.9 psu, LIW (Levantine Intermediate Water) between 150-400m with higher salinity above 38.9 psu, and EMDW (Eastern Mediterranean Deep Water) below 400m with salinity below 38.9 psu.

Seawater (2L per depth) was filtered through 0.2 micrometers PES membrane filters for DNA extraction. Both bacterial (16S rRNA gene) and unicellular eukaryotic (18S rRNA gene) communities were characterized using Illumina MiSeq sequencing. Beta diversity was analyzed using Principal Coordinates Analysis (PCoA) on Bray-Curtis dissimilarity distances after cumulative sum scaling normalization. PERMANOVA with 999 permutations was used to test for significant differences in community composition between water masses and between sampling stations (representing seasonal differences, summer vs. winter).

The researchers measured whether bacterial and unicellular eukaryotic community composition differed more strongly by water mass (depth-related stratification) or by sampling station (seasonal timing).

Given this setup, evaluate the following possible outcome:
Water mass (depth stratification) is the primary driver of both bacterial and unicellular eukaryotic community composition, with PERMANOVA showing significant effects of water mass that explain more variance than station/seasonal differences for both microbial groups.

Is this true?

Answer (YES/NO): YES